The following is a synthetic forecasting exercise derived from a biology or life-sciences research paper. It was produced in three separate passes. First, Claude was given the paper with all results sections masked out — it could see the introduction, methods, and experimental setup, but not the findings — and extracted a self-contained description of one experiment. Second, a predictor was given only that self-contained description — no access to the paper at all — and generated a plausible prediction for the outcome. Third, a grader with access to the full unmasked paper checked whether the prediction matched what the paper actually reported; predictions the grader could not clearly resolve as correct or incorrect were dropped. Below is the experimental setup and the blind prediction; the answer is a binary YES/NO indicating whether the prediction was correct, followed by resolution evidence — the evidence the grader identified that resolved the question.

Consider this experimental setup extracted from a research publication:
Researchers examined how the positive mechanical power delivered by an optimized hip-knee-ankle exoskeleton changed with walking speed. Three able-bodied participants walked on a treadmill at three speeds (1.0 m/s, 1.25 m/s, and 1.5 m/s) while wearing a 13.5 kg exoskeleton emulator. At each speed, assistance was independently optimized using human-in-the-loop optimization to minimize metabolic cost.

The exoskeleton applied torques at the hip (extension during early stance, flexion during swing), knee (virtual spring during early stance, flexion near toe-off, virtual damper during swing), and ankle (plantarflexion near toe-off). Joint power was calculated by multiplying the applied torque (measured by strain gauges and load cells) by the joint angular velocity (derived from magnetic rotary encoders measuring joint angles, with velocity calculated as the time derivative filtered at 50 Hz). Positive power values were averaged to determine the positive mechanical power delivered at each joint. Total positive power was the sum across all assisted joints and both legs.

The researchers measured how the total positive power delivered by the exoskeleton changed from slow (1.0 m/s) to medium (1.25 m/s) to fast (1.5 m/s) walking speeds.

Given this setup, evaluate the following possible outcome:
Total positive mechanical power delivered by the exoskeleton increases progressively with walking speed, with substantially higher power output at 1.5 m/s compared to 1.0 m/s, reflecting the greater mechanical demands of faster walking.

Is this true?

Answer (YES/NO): YES